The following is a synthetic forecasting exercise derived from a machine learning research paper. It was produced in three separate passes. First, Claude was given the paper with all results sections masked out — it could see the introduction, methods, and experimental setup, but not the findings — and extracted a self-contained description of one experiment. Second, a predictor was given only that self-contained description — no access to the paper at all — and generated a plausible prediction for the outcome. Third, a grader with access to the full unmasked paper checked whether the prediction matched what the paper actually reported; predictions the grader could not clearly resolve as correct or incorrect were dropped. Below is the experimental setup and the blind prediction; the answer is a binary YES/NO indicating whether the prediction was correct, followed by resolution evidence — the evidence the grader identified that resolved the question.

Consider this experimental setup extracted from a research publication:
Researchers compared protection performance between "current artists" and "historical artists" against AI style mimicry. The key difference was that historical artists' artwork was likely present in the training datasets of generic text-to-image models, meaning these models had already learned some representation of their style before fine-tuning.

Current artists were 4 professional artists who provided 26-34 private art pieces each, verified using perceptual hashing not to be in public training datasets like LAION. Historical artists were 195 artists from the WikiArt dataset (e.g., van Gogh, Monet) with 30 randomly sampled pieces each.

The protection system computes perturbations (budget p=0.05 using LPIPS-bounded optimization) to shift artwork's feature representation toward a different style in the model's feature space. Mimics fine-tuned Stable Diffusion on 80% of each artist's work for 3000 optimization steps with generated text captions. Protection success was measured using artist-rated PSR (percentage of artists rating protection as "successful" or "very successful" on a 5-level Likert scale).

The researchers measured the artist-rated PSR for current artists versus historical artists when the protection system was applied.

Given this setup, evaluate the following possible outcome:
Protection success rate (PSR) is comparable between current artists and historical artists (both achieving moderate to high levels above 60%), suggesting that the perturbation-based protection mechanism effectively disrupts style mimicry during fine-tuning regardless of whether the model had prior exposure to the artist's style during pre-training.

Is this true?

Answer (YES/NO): YES